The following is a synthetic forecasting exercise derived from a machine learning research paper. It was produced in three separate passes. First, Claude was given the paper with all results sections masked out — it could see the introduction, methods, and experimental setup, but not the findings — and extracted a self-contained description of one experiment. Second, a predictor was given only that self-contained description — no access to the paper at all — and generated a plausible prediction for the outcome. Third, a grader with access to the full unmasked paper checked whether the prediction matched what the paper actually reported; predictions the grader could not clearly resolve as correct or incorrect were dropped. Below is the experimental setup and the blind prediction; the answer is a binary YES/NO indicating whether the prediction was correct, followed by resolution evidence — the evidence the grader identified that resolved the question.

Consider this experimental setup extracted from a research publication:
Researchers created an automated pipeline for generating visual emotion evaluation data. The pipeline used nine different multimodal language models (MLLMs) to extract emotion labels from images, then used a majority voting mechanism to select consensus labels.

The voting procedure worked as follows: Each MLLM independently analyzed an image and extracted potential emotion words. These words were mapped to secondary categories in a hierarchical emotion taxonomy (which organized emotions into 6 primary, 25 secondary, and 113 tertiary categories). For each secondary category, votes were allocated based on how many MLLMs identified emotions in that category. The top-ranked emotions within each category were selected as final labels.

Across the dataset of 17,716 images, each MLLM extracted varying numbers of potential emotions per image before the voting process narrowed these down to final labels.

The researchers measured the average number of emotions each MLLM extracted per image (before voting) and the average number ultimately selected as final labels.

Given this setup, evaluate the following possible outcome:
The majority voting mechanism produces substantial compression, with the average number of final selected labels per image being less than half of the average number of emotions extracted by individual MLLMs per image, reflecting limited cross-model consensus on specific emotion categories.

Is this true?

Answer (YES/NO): YES